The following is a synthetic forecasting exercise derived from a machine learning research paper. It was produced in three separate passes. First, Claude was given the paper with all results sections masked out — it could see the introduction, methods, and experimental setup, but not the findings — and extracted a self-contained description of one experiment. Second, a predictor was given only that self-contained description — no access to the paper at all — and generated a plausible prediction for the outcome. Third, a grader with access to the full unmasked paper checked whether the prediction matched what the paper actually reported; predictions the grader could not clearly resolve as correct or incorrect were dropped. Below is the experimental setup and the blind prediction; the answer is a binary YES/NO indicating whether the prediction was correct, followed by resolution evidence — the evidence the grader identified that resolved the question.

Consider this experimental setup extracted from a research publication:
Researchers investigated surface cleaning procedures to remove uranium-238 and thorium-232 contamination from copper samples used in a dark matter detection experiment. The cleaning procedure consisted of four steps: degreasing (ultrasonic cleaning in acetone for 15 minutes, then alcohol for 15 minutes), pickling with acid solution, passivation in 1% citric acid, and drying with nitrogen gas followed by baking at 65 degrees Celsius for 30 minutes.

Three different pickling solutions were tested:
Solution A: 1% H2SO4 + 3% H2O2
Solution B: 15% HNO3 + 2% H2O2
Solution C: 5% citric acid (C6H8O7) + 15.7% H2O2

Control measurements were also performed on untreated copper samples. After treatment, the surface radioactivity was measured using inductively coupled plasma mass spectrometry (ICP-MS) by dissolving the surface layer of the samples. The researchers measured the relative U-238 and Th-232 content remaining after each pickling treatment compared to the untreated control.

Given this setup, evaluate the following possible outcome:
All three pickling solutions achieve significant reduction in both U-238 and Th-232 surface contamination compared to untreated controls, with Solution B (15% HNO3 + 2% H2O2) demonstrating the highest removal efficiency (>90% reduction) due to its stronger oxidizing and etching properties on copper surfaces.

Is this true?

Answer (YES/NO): NO